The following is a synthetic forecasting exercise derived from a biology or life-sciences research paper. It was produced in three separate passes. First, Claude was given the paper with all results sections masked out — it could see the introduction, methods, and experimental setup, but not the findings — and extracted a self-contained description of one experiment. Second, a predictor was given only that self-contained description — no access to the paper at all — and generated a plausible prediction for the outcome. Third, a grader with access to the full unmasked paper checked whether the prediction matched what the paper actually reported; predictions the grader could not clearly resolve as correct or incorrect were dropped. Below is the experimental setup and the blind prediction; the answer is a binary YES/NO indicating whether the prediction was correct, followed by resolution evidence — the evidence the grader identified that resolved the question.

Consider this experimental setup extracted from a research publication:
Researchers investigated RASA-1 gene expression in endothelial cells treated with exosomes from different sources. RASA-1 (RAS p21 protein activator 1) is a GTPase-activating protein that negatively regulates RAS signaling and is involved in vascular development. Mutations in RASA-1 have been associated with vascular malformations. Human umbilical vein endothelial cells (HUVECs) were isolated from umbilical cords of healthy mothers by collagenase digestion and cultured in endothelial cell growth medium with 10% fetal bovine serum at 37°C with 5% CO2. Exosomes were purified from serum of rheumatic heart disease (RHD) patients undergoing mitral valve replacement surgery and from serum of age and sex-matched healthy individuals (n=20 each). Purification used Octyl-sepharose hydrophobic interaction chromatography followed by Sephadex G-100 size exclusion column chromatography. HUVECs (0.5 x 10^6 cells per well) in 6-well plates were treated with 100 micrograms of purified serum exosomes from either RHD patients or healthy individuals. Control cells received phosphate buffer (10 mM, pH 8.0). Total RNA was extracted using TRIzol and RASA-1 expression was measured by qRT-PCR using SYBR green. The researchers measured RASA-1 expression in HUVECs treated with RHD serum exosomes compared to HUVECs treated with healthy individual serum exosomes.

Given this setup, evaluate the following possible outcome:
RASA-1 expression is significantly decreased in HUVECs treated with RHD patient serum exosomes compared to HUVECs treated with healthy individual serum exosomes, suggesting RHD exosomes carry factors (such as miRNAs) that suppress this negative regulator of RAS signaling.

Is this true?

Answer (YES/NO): NO